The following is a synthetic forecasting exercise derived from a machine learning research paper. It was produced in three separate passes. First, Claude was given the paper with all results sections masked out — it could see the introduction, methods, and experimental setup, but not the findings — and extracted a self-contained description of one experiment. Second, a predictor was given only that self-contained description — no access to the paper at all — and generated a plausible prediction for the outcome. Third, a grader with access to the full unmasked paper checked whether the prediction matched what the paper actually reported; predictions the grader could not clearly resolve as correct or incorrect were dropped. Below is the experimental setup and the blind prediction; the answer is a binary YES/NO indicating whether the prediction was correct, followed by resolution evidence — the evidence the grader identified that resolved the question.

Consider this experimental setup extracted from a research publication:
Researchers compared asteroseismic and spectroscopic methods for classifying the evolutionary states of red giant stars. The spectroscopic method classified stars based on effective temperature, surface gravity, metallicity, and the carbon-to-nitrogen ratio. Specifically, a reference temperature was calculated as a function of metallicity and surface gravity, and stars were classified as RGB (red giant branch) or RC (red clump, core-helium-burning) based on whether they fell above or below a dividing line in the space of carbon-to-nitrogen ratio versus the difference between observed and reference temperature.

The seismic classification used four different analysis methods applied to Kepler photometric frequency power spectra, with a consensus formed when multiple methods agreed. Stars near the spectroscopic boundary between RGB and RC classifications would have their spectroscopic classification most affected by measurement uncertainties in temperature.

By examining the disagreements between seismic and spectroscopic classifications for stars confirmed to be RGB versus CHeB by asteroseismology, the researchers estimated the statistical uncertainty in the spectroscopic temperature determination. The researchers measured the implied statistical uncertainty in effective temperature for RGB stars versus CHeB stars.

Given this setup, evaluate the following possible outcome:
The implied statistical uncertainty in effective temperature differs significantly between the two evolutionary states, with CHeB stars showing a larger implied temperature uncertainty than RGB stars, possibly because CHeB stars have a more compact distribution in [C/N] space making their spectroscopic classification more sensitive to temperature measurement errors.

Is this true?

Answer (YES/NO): NO